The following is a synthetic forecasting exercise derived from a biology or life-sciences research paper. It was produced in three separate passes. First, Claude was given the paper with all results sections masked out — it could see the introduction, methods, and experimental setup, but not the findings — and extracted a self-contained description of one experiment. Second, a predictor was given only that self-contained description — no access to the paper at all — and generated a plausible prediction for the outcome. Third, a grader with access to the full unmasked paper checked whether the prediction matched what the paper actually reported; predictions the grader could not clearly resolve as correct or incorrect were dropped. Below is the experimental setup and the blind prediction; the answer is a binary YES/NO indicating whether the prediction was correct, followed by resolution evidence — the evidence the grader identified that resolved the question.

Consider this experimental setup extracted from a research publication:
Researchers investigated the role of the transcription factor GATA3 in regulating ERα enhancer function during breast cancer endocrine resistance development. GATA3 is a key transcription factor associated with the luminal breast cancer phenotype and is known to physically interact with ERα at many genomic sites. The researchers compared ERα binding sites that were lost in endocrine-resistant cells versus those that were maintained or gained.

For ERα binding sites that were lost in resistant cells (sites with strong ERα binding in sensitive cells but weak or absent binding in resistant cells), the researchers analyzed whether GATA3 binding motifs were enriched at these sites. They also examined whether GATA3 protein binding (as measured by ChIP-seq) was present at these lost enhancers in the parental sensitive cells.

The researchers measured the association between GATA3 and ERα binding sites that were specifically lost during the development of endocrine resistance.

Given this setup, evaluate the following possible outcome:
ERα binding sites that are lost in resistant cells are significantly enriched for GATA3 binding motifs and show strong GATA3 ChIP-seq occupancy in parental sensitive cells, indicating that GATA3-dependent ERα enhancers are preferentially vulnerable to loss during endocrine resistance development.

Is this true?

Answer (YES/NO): YES